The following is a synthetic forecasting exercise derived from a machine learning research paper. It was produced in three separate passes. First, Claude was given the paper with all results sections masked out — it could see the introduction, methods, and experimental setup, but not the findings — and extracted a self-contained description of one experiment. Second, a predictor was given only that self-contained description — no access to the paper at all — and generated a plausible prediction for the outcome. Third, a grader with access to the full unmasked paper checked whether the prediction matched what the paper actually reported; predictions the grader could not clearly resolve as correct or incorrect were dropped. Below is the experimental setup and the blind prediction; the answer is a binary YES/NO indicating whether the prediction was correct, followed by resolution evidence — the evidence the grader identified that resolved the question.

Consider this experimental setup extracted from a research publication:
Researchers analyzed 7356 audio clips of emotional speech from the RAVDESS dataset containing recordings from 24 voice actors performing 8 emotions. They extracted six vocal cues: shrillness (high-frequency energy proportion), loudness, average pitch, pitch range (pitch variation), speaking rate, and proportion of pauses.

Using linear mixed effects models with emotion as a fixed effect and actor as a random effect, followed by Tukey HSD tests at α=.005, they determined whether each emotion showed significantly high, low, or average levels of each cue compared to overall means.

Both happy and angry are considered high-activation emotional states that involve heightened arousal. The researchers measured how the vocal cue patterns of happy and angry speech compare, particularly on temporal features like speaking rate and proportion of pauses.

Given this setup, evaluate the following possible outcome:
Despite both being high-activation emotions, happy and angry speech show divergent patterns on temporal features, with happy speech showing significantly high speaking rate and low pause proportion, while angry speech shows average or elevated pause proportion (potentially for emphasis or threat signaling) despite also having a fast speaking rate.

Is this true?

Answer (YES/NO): NO